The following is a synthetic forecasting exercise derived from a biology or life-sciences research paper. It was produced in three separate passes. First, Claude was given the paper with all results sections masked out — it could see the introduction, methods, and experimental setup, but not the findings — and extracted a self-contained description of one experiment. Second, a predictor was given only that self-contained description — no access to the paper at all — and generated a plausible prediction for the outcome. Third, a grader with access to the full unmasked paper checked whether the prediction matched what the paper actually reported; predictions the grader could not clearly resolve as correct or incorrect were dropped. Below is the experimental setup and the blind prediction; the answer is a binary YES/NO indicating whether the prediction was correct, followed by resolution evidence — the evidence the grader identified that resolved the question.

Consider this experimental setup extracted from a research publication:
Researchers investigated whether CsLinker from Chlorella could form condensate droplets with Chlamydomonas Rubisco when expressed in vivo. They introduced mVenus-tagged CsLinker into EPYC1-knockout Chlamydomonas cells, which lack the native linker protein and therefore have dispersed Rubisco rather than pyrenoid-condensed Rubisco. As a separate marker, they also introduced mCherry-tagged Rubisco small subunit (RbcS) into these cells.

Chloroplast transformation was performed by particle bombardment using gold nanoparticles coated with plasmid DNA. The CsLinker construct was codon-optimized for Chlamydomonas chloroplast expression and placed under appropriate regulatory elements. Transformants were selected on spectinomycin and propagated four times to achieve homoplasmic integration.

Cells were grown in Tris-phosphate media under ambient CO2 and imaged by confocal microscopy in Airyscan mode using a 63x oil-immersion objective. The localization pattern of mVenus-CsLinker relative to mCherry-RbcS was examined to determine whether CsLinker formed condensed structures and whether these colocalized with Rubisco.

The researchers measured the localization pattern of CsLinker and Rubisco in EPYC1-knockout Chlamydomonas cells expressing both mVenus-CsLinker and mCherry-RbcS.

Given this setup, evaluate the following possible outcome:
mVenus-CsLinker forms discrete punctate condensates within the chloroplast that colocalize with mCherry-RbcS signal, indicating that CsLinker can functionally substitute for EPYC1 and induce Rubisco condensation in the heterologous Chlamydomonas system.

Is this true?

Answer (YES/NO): YES